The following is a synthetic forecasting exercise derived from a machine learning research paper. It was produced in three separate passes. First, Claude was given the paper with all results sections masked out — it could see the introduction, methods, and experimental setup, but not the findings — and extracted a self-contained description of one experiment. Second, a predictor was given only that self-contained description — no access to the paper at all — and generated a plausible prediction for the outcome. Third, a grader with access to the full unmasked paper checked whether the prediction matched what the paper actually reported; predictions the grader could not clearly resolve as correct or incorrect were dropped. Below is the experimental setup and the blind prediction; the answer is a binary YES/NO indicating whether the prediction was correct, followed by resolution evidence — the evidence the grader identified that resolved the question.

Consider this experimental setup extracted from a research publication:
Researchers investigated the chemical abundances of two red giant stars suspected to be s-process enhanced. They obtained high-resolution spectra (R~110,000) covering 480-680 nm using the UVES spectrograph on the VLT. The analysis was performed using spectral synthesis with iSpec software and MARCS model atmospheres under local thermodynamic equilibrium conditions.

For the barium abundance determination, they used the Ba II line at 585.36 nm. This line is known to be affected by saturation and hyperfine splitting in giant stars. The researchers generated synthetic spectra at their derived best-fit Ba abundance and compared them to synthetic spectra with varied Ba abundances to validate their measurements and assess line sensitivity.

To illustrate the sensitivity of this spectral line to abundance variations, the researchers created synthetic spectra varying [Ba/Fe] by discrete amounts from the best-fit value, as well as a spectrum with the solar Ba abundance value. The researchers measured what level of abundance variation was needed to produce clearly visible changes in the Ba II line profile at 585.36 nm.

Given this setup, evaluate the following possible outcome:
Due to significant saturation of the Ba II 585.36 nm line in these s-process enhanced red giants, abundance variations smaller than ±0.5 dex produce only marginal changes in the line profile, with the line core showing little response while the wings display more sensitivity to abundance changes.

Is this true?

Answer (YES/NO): NO